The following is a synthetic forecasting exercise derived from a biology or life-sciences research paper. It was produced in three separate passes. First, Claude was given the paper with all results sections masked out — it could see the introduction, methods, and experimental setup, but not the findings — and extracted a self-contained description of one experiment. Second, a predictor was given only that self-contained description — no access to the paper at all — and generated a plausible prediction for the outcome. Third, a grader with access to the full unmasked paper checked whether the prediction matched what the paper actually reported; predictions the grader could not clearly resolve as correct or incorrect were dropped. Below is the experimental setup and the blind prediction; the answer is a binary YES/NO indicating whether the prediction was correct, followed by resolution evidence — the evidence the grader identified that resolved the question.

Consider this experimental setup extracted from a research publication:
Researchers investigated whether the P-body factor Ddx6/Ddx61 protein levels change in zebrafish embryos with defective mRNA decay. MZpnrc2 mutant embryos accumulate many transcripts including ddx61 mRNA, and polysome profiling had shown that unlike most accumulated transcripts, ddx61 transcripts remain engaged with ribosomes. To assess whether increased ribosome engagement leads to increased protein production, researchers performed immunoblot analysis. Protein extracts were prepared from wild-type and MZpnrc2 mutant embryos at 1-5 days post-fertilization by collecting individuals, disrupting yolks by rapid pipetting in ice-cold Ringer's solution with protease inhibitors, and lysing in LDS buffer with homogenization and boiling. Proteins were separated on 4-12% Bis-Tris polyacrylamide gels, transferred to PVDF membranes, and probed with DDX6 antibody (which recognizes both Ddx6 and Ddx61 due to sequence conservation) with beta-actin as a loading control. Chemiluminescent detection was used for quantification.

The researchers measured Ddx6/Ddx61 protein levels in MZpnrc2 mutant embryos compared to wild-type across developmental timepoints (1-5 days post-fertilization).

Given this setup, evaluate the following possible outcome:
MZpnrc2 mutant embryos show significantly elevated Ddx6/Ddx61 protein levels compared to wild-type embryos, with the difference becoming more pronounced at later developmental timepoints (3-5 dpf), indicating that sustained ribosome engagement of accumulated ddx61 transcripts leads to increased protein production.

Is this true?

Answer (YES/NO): NO